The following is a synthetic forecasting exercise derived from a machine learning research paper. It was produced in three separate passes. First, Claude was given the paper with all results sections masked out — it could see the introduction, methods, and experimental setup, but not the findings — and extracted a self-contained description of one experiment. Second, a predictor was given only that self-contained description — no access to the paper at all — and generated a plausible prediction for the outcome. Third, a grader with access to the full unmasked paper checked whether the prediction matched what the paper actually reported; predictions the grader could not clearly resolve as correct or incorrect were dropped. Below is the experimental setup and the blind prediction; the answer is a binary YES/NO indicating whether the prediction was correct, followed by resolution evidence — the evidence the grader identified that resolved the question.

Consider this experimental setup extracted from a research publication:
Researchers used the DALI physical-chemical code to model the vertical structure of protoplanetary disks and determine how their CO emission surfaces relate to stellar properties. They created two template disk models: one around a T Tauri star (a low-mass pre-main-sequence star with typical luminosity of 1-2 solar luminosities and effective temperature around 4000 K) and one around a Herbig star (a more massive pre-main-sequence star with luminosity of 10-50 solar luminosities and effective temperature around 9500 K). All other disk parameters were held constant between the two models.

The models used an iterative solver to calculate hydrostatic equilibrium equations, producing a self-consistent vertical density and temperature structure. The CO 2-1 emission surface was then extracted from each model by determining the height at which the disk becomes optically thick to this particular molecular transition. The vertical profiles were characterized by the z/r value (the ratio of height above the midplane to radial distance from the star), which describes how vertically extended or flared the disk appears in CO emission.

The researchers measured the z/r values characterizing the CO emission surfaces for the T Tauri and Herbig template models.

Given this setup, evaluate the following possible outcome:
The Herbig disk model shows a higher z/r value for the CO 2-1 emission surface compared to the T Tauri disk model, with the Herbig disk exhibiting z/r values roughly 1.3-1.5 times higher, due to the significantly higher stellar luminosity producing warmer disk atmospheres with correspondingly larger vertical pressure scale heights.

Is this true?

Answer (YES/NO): NO